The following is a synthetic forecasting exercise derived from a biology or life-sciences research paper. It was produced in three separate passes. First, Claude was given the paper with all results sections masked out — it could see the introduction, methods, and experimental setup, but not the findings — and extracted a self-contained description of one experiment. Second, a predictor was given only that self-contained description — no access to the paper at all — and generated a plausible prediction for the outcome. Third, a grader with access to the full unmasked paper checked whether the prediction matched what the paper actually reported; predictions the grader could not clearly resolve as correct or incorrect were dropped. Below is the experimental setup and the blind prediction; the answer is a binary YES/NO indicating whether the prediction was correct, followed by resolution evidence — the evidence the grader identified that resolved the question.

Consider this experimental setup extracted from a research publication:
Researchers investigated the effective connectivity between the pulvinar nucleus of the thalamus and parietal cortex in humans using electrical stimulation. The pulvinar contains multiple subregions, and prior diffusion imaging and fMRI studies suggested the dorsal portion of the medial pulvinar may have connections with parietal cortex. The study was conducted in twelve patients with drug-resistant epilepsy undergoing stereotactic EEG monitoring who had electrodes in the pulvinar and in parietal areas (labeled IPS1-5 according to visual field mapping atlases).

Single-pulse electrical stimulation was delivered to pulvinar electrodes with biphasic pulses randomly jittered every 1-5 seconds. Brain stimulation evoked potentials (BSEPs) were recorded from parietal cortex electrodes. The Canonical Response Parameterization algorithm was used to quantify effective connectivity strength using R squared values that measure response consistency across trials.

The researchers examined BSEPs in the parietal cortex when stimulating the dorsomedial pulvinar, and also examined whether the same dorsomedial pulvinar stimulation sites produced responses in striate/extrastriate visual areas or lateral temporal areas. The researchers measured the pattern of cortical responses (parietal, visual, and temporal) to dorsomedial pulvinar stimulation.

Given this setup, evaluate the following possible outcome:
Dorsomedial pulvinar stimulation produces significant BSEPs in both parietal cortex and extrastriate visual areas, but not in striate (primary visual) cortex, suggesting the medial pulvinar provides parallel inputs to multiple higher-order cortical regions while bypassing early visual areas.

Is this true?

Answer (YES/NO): NO